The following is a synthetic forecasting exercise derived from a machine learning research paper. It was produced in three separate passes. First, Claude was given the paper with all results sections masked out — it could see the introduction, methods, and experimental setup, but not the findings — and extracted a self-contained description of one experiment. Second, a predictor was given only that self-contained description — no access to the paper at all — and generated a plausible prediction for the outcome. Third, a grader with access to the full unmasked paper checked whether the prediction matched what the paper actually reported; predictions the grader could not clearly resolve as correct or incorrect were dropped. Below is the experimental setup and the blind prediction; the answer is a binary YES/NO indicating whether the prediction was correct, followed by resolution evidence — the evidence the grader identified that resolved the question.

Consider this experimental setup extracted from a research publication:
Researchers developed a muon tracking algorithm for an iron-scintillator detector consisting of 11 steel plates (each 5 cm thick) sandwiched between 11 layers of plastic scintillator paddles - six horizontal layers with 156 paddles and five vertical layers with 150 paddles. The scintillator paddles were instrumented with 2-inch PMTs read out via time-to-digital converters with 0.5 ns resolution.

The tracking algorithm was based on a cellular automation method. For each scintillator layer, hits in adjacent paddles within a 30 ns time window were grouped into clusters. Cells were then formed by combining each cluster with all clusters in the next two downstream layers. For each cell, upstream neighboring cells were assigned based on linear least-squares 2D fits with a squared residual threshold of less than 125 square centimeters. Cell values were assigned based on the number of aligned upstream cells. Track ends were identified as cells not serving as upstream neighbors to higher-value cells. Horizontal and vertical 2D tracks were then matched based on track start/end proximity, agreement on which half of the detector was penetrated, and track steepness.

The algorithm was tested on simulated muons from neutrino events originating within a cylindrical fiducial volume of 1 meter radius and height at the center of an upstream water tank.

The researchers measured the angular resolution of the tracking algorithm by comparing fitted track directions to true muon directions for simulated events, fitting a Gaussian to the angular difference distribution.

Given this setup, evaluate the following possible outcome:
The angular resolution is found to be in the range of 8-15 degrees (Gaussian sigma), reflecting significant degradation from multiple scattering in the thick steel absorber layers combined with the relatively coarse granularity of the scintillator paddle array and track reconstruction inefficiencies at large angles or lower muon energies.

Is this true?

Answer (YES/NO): YES